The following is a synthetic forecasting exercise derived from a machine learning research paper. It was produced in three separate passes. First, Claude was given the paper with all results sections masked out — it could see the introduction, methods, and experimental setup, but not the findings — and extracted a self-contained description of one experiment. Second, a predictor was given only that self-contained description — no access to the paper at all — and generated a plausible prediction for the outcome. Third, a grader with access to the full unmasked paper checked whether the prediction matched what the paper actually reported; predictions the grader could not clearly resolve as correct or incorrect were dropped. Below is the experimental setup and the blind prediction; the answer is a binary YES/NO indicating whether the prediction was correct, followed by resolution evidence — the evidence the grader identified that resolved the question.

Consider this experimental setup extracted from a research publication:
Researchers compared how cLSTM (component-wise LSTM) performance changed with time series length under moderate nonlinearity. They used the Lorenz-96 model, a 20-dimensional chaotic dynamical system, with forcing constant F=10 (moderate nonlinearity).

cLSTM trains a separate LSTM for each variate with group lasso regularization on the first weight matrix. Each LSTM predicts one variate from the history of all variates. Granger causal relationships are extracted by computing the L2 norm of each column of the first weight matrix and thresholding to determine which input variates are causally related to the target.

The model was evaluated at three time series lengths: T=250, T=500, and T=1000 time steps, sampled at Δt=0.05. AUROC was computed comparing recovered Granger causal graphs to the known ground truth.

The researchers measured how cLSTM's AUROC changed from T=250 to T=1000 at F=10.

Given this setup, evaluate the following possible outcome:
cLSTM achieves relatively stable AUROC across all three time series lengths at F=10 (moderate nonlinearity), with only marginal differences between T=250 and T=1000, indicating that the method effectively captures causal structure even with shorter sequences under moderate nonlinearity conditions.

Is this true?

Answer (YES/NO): NO